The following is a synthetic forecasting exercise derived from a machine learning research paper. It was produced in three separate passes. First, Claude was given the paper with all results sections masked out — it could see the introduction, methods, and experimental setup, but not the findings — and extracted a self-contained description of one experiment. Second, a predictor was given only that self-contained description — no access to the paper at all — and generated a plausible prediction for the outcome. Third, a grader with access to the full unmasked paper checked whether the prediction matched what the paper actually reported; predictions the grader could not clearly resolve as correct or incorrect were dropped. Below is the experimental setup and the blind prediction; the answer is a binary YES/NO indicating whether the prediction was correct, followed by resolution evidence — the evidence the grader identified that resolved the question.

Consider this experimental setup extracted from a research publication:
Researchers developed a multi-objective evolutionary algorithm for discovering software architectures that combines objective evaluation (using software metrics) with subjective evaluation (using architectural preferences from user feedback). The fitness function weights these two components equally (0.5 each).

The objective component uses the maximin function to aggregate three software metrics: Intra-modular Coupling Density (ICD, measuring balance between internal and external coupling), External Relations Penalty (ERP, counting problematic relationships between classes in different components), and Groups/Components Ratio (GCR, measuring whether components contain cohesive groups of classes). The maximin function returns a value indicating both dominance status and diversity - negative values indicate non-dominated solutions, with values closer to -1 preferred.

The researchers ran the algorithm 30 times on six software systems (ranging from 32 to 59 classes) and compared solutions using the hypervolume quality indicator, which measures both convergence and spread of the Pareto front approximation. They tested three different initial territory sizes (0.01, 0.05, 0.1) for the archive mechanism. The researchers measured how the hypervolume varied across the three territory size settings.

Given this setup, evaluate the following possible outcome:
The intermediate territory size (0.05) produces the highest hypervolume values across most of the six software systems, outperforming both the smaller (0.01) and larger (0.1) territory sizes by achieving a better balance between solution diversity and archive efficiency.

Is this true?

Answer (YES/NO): NO